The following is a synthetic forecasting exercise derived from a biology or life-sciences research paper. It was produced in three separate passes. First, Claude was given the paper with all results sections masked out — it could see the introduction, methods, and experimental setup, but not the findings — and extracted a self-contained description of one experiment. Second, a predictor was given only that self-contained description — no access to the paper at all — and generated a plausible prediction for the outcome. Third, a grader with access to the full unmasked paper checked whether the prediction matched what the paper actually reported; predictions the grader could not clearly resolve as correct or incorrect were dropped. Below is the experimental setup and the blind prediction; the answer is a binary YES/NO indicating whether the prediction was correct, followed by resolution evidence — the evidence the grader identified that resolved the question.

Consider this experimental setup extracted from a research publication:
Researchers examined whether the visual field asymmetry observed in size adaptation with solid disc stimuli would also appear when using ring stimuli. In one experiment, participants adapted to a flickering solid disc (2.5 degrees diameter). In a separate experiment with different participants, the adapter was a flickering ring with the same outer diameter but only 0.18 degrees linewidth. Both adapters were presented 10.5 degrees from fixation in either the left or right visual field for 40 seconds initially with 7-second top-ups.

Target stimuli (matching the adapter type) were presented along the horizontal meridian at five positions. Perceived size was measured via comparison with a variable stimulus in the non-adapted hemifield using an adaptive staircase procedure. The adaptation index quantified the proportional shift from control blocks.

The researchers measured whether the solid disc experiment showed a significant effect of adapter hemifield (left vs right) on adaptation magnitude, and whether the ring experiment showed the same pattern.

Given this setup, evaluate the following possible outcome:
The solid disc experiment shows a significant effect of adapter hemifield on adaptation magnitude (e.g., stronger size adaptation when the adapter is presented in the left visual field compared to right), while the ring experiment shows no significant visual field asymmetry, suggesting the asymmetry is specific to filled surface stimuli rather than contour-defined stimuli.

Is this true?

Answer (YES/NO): YES